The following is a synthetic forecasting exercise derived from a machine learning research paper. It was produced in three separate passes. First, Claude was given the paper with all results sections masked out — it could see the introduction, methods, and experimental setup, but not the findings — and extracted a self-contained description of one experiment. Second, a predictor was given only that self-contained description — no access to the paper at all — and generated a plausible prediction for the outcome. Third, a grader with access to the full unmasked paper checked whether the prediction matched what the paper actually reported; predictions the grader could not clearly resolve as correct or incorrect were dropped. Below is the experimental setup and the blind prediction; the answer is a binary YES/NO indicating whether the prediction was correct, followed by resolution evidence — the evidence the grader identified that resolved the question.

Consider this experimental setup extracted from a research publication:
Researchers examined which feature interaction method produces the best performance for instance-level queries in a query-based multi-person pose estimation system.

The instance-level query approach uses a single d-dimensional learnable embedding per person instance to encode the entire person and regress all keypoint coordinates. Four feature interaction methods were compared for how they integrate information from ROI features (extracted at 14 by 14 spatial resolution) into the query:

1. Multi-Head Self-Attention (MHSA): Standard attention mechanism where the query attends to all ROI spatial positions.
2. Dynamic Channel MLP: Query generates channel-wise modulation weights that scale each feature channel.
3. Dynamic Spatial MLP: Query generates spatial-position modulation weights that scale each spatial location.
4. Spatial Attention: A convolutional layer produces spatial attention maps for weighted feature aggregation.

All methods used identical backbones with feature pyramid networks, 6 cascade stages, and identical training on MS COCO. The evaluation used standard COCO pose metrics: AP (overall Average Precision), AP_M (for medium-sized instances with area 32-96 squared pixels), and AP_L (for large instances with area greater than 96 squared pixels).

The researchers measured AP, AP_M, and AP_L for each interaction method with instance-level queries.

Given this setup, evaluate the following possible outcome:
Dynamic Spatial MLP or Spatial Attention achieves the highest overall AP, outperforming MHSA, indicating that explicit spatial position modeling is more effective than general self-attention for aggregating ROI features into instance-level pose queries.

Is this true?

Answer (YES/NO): NO